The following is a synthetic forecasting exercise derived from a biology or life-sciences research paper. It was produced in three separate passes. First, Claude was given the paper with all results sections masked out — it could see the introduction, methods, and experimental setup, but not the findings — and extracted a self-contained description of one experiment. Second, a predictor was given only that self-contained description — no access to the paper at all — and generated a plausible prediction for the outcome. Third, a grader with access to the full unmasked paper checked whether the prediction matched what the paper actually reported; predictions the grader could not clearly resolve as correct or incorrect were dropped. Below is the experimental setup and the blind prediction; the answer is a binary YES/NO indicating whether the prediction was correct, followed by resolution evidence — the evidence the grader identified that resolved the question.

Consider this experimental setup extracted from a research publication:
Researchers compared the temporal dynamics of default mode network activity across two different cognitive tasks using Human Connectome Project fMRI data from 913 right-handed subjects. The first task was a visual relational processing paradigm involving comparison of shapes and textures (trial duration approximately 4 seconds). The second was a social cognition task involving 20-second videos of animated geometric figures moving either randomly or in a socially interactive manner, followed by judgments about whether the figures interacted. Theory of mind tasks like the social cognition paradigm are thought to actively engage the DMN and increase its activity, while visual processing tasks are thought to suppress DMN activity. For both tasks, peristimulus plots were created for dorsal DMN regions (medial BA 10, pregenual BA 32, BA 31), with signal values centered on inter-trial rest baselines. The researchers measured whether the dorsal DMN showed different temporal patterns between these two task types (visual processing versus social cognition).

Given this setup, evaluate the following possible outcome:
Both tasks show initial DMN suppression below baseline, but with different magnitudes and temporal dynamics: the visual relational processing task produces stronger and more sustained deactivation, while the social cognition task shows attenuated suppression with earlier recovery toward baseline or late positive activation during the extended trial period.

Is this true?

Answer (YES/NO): NO